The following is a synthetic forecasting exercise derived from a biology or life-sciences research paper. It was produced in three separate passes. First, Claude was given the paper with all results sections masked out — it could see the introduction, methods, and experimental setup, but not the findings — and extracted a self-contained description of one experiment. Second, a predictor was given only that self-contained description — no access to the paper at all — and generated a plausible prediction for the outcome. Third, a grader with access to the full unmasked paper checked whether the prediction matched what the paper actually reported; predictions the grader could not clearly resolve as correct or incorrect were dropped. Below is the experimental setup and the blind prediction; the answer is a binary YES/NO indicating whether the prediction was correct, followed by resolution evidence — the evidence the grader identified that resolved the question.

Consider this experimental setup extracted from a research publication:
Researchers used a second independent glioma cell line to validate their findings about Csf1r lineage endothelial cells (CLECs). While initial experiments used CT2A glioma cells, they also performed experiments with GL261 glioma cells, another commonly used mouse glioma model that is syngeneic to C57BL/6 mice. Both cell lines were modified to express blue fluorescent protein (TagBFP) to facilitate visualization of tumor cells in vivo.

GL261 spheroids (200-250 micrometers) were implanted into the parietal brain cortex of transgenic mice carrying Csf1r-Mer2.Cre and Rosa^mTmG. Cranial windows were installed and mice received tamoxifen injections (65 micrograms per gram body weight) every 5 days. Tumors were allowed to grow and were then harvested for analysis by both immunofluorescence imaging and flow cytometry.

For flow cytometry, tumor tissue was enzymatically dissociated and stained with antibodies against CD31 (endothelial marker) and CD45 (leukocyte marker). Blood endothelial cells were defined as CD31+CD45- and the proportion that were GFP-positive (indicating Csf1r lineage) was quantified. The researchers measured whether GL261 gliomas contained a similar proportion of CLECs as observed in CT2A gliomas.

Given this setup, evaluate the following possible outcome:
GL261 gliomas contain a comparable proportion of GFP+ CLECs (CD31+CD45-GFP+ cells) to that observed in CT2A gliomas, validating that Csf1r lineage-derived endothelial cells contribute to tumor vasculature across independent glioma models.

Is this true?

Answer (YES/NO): YES